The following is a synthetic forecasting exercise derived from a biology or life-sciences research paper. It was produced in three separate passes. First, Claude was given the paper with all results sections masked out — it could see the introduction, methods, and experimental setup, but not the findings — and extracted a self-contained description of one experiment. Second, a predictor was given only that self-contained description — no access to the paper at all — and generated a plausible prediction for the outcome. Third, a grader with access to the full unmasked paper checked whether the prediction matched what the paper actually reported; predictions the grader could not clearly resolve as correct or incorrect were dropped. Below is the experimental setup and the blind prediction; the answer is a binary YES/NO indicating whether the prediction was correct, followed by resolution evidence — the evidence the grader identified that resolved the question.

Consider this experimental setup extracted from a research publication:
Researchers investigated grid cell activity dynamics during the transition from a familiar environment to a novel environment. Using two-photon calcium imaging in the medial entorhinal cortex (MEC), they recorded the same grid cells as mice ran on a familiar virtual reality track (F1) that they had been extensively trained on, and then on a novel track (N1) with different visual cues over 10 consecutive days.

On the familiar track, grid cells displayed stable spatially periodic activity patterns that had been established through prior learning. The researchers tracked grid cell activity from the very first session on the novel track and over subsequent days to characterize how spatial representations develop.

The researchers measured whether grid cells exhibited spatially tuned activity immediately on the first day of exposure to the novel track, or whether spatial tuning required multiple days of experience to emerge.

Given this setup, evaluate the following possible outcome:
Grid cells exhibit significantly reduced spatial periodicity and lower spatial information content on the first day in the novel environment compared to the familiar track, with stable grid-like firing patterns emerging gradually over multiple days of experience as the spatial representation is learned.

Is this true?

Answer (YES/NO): NO